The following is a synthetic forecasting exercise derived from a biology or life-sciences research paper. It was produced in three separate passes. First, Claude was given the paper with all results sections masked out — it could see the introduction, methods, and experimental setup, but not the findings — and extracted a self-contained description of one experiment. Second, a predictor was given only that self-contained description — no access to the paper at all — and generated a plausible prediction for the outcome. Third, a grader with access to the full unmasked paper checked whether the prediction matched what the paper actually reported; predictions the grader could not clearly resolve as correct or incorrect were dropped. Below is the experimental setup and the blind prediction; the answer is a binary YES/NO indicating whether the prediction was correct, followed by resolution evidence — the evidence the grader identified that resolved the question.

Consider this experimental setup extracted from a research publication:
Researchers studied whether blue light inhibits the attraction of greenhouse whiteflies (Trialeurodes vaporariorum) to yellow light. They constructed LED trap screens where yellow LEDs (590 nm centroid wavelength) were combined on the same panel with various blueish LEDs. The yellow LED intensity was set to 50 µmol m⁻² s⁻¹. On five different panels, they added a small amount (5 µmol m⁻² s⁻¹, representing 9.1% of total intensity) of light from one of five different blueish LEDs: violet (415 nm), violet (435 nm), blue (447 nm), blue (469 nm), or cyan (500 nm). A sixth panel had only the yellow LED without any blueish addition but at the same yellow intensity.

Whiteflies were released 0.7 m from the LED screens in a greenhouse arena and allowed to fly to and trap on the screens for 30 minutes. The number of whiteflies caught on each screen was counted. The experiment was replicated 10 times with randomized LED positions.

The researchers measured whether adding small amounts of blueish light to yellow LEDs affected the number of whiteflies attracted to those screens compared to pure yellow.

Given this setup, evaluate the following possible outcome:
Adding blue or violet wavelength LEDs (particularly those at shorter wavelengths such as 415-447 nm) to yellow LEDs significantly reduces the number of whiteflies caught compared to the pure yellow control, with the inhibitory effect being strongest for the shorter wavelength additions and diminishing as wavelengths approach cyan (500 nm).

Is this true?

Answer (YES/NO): NO